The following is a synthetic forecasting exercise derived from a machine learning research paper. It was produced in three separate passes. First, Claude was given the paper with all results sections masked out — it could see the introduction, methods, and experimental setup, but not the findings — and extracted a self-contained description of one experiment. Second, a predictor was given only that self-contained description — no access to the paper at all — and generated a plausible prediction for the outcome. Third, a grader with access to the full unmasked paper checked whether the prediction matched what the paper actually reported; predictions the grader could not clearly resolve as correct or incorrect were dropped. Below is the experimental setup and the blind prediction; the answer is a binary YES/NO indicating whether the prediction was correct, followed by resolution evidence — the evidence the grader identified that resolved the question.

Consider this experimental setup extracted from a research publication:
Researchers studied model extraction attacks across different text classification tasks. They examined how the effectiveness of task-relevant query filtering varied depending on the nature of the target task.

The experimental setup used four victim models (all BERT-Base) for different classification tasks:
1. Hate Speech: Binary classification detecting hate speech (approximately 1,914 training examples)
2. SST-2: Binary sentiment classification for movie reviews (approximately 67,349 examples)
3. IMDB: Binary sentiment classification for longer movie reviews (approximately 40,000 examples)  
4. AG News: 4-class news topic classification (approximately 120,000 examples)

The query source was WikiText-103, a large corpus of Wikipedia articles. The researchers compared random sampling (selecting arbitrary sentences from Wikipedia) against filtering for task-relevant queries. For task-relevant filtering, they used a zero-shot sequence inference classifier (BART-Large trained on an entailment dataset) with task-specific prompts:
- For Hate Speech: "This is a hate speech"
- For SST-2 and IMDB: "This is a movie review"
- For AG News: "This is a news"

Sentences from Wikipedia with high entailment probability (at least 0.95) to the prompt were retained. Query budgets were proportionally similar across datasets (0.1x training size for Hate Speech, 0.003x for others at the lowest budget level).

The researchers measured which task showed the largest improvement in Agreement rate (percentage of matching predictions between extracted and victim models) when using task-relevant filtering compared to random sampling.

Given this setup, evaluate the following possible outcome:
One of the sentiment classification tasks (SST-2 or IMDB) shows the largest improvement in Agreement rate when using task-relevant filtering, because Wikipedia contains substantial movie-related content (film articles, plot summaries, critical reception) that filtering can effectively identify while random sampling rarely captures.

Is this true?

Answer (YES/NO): NO